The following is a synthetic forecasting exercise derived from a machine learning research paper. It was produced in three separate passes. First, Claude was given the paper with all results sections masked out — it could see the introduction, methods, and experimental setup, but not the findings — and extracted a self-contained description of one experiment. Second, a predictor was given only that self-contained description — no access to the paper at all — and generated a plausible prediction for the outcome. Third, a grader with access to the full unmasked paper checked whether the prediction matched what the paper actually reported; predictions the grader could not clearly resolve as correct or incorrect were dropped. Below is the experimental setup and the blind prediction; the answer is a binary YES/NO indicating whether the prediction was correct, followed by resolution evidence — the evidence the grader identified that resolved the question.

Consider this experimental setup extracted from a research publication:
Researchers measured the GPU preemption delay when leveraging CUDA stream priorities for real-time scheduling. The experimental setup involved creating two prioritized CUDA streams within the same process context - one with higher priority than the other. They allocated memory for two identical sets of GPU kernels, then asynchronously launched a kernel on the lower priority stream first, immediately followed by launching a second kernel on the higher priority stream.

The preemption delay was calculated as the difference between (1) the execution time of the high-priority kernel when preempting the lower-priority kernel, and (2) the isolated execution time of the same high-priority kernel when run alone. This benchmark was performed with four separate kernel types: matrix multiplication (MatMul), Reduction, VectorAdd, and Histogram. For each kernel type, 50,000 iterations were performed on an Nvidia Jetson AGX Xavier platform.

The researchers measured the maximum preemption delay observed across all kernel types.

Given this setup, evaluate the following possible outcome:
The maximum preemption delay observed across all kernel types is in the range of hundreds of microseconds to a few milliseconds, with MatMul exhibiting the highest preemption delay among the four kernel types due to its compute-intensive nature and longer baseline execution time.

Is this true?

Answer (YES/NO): NO